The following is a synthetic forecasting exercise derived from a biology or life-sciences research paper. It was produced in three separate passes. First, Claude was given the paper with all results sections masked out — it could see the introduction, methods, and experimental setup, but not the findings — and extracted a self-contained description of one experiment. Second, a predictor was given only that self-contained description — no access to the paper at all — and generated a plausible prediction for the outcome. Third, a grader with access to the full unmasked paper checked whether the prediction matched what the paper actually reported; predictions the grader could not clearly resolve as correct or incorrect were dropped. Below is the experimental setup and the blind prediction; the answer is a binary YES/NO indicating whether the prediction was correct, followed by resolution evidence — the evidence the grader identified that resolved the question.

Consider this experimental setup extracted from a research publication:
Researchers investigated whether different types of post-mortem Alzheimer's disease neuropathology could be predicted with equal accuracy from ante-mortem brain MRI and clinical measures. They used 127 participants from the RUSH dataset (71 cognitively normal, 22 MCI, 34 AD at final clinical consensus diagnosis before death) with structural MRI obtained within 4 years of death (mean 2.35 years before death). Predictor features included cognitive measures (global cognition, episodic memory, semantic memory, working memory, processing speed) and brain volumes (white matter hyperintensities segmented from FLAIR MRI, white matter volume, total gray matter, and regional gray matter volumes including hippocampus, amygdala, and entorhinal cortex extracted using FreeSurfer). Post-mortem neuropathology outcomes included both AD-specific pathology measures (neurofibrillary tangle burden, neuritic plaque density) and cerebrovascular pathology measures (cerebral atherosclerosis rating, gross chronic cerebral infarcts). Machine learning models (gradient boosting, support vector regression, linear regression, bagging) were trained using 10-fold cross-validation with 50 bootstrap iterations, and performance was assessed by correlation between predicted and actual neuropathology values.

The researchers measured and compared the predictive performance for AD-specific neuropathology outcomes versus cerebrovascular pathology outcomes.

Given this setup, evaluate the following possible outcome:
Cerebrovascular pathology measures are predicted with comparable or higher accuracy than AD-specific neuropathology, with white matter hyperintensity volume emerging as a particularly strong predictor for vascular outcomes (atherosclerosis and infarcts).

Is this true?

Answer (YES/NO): NO